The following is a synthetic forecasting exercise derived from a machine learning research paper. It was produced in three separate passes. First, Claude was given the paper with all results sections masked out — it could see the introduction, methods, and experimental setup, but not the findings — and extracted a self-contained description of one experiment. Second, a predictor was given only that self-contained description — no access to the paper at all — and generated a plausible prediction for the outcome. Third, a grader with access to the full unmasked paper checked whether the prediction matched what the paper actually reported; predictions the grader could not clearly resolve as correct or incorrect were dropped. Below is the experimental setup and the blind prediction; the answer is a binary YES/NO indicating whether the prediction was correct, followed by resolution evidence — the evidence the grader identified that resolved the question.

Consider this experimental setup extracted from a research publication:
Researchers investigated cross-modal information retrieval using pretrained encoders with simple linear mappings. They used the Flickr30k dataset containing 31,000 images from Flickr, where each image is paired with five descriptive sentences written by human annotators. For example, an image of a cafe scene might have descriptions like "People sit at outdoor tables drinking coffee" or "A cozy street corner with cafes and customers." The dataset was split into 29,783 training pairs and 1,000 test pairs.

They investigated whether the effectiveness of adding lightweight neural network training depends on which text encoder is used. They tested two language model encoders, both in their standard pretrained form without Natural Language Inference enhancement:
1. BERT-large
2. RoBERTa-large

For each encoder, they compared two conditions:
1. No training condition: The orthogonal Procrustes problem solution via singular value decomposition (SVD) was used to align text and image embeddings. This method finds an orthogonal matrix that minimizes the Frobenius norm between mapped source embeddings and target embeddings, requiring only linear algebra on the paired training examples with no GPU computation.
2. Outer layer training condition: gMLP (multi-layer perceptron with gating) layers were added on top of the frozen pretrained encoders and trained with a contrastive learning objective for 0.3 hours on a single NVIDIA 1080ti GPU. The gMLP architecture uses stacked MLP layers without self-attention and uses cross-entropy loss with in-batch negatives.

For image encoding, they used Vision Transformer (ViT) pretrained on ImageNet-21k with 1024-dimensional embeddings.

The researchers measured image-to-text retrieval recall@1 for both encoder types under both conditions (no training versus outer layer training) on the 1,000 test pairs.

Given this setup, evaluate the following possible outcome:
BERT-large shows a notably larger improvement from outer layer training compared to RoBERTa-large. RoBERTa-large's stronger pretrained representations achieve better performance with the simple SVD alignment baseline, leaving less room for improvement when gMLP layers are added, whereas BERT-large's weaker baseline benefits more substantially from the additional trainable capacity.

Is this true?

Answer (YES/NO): NO